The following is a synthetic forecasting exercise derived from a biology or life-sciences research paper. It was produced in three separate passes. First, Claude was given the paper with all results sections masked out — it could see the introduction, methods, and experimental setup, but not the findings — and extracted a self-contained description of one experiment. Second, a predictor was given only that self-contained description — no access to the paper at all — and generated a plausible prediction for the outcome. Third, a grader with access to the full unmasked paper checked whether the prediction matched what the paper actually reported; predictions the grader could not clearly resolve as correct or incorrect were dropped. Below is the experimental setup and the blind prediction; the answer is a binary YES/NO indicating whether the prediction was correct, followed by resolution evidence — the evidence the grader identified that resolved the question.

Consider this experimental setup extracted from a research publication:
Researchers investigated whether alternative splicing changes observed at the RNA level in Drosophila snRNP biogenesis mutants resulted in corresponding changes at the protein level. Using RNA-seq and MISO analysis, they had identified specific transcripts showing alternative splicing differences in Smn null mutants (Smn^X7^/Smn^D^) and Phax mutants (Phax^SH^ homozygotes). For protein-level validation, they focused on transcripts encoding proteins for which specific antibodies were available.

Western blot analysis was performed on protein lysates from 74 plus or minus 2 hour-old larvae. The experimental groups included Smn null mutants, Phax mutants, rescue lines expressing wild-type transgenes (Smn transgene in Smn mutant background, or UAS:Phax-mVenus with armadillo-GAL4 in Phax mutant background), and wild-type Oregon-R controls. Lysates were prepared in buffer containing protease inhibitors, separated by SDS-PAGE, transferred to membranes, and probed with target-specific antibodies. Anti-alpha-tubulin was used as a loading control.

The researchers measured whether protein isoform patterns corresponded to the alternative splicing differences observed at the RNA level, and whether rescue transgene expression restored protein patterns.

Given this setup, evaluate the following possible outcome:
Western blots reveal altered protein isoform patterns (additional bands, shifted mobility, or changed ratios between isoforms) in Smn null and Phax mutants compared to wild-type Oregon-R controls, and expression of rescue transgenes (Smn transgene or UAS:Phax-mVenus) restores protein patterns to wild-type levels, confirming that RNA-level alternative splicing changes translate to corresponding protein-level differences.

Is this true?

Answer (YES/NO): YES